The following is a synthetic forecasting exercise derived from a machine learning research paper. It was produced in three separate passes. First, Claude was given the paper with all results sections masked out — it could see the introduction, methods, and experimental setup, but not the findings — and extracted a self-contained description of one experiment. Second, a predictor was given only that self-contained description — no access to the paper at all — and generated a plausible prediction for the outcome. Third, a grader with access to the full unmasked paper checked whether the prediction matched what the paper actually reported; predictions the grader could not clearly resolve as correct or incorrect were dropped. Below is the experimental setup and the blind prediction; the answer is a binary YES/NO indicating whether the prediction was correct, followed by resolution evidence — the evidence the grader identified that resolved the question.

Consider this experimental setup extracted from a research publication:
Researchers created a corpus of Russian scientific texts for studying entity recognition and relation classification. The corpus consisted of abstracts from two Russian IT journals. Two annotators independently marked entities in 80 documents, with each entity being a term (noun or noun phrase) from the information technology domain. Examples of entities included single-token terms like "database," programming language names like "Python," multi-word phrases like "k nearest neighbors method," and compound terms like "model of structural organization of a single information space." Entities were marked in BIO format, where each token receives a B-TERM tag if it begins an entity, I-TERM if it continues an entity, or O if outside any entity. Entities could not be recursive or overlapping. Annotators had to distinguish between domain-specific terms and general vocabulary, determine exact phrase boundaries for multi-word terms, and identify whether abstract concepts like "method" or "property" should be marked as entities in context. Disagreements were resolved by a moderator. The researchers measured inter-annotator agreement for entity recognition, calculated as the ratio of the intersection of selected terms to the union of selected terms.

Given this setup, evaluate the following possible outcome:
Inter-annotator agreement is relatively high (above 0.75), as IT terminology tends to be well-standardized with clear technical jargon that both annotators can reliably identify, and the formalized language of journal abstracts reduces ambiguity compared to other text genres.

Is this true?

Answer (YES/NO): NO